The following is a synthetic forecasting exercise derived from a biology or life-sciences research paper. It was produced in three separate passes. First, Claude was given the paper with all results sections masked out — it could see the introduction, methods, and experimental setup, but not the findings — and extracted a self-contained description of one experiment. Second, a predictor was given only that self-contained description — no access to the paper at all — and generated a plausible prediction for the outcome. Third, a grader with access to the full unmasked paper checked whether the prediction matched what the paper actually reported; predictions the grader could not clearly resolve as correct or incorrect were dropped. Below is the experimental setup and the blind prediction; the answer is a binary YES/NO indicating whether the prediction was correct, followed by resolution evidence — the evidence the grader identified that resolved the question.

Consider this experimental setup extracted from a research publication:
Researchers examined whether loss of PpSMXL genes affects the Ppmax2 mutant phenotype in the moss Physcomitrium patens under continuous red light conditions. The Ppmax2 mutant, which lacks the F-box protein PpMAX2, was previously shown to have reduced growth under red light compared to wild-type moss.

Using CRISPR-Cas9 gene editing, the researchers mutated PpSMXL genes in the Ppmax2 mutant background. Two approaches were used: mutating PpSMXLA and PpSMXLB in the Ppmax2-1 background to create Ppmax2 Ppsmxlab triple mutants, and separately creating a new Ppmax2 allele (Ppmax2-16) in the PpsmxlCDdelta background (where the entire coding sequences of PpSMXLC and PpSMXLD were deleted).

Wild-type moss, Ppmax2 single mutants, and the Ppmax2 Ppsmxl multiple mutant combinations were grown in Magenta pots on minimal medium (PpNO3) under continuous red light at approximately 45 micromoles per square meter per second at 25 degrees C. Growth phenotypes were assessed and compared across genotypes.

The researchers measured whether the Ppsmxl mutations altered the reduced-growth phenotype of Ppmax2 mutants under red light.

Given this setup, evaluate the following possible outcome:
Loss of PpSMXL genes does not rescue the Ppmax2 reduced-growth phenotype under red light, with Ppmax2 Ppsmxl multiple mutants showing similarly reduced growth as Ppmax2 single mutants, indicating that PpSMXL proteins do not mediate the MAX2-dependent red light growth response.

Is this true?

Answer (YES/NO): NO